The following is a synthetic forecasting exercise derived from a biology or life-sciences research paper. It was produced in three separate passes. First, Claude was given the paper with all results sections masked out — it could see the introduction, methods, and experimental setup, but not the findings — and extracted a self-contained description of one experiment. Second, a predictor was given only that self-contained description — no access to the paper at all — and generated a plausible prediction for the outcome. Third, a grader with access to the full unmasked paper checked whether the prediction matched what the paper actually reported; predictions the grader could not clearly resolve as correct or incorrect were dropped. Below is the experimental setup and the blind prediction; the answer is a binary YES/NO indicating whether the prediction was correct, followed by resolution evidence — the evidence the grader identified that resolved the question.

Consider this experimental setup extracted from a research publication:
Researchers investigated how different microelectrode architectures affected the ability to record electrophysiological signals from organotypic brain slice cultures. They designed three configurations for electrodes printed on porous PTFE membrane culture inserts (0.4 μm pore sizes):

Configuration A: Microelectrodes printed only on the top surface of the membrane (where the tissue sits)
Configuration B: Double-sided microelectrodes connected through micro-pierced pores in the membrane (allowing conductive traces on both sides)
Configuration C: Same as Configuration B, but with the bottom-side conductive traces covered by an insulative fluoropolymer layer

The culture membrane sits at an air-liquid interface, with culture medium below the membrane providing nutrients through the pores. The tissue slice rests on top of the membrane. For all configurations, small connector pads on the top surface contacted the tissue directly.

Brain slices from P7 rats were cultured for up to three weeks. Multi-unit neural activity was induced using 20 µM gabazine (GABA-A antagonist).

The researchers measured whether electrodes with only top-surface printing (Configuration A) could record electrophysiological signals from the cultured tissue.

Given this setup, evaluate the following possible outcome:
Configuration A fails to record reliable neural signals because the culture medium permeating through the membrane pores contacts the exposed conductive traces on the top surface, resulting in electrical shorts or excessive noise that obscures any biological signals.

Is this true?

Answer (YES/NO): YES